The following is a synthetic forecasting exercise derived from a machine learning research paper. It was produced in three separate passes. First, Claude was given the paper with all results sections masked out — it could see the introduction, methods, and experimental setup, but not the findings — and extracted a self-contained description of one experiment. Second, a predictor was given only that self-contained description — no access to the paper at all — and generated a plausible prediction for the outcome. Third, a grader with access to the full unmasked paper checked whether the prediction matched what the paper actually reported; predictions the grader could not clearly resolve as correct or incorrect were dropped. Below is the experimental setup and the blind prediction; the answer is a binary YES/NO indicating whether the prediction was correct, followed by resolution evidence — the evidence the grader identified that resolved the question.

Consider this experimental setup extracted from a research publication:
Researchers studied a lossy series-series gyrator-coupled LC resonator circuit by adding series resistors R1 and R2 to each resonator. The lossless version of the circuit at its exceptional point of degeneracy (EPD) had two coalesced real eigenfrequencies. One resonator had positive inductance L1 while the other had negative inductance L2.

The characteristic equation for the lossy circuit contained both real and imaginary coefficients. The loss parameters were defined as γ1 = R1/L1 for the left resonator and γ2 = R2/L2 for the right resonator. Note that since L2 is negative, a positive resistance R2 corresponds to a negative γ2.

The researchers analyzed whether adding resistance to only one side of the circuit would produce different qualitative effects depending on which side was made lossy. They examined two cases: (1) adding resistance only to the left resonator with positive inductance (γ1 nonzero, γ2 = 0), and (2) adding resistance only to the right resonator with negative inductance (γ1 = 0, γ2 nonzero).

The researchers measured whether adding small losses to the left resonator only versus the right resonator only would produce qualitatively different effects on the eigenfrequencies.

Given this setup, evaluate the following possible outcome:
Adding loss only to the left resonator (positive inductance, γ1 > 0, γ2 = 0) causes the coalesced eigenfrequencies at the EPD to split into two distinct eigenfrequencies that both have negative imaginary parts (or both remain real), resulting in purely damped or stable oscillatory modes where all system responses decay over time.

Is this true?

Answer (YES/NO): NO